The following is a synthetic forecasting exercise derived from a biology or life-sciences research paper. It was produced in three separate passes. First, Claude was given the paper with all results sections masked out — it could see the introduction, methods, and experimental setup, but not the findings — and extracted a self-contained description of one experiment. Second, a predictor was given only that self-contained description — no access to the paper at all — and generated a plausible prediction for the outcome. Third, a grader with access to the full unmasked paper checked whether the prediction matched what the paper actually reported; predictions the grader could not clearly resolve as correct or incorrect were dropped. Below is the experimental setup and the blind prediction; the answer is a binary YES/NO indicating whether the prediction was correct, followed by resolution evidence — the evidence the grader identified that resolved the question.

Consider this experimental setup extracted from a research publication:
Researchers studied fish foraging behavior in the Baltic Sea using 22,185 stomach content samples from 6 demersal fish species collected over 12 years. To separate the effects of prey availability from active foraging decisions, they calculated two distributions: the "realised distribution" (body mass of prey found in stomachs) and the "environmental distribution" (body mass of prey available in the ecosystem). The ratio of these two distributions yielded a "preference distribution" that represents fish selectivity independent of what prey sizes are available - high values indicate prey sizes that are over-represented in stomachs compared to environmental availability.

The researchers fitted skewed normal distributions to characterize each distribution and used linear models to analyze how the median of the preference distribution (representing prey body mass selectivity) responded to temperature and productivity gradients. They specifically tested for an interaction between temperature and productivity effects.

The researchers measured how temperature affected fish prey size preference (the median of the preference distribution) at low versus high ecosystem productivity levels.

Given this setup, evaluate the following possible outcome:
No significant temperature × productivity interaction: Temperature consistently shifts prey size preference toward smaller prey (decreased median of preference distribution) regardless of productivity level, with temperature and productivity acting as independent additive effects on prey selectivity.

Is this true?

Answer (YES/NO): NO